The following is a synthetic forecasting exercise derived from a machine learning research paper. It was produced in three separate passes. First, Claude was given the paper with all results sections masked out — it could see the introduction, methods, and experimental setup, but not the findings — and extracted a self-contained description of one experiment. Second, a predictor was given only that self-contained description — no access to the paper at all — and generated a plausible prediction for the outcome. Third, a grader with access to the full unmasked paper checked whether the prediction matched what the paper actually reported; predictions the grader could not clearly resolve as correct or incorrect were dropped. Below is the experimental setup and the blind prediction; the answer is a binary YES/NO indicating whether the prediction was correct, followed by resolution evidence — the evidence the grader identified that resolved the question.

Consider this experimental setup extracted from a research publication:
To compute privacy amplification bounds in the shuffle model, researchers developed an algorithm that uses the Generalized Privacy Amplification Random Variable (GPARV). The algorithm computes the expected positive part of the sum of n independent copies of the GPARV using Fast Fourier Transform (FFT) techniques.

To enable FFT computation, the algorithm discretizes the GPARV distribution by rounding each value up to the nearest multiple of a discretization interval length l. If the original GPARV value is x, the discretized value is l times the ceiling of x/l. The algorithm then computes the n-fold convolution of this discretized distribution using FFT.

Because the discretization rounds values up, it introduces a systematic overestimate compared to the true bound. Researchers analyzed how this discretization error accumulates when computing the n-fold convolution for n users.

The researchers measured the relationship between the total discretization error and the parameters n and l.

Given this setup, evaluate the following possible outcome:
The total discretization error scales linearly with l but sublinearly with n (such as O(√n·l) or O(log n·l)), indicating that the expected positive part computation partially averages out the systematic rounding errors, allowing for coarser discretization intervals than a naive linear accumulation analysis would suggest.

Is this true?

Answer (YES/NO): NO